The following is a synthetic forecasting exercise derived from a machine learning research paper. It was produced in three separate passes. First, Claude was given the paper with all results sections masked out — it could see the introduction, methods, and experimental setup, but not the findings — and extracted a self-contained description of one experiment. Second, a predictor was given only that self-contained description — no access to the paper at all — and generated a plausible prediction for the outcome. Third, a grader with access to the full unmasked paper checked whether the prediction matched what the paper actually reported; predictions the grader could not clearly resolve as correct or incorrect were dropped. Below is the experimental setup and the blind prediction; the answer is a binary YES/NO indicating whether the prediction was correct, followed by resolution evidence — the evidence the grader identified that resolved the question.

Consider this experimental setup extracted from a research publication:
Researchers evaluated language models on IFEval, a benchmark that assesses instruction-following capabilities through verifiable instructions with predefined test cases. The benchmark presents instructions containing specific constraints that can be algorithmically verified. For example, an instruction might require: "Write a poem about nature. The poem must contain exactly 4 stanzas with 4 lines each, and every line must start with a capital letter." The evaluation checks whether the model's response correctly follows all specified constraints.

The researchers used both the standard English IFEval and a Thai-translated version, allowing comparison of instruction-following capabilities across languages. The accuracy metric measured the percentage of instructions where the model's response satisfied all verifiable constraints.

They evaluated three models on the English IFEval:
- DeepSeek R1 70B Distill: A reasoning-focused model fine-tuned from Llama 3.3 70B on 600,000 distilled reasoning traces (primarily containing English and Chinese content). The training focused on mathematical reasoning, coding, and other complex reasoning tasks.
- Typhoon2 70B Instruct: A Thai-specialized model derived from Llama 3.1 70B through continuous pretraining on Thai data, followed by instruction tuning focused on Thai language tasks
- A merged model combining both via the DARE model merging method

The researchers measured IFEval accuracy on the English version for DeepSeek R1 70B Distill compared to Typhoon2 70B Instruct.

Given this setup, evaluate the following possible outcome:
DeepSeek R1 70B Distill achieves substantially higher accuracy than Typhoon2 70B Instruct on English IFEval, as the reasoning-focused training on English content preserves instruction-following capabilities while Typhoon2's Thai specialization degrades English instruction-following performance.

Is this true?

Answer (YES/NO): NO